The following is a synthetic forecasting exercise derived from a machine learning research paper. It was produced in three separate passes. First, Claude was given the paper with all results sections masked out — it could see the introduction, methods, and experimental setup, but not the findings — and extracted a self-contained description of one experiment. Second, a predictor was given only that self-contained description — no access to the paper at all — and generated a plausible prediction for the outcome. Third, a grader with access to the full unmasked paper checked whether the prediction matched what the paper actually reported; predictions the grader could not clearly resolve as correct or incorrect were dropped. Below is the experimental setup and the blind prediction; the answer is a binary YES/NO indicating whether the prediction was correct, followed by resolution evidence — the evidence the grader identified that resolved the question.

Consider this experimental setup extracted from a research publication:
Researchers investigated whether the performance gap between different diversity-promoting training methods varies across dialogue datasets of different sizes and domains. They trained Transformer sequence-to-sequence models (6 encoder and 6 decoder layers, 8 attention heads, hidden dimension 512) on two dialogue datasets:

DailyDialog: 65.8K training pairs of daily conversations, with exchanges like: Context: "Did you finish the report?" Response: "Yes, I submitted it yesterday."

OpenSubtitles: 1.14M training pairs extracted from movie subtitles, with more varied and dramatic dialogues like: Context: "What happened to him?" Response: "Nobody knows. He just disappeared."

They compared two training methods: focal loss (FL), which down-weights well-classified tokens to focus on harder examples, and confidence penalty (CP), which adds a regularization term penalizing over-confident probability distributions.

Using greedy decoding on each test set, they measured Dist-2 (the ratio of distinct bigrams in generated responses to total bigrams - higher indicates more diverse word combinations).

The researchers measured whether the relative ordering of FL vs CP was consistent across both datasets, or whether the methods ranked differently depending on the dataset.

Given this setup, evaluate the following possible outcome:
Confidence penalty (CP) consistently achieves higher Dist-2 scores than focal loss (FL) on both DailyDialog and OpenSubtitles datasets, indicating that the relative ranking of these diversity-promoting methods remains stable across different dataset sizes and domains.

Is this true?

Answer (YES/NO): NO